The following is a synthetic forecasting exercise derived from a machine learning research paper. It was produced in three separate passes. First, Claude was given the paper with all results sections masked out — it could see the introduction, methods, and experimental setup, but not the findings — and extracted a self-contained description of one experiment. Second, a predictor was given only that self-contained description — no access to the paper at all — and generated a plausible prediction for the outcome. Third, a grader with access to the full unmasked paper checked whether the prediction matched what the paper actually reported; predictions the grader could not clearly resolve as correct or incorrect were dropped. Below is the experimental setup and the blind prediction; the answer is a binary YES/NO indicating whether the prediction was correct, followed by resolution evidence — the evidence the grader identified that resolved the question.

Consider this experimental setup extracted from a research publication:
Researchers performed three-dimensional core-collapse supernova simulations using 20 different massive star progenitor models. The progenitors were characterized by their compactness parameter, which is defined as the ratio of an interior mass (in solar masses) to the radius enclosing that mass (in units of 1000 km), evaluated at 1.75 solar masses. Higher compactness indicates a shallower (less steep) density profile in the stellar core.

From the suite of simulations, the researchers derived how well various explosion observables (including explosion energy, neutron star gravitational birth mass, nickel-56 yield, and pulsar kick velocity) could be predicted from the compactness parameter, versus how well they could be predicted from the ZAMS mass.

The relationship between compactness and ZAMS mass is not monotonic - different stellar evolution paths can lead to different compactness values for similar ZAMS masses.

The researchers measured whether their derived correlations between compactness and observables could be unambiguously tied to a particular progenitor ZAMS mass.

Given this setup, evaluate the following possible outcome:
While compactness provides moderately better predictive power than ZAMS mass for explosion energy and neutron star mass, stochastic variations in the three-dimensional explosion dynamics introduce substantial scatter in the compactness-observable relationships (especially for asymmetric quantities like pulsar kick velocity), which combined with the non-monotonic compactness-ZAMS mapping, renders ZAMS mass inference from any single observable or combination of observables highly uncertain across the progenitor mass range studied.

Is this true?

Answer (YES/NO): NO